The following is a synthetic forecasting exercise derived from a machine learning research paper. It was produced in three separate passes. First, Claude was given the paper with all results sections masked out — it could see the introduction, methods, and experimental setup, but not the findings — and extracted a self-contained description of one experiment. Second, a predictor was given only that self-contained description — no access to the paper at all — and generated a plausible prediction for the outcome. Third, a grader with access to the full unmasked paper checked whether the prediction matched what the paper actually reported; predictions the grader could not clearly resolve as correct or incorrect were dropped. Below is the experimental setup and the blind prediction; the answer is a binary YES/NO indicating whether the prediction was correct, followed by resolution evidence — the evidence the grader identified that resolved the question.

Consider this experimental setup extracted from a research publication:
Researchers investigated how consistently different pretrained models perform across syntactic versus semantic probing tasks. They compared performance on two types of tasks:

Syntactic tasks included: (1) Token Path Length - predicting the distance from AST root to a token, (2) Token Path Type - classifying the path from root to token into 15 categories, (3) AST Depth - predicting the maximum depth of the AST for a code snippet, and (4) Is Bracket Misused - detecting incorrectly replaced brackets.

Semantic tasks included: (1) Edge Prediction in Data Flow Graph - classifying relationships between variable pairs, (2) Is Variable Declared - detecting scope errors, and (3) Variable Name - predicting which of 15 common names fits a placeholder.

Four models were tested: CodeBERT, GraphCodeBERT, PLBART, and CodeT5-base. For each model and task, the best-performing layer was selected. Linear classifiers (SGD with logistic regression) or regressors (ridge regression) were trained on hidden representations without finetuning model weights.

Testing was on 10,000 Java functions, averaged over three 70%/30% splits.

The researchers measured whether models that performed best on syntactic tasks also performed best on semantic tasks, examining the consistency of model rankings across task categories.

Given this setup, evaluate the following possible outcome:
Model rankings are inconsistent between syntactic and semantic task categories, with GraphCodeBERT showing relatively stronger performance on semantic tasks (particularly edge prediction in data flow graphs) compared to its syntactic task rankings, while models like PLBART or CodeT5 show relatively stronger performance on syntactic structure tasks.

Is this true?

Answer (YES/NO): NO